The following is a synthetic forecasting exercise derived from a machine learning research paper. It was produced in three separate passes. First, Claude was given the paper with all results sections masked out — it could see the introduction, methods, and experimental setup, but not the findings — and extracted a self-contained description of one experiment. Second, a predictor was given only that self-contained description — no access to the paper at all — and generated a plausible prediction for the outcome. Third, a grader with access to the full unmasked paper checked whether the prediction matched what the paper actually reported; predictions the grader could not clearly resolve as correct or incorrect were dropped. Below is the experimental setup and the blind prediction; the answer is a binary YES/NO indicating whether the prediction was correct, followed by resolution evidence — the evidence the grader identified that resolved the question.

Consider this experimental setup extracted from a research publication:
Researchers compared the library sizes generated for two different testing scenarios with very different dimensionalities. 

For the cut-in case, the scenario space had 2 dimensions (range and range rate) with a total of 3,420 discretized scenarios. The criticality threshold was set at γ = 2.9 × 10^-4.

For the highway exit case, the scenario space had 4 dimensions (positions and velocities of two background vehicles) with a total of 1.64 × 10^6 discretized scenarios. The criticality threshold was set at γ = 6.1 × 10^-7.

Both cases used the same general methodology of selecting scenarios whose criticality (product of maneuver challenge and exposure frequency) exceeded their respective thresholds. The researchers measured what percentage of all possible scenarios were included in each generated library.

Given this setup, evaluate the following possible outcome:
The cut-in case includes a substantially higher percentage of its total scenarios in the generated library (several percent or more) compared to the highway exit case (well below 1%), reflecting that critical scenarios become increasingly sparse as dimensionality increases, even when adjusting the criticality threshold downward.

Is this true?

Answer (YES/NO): YES